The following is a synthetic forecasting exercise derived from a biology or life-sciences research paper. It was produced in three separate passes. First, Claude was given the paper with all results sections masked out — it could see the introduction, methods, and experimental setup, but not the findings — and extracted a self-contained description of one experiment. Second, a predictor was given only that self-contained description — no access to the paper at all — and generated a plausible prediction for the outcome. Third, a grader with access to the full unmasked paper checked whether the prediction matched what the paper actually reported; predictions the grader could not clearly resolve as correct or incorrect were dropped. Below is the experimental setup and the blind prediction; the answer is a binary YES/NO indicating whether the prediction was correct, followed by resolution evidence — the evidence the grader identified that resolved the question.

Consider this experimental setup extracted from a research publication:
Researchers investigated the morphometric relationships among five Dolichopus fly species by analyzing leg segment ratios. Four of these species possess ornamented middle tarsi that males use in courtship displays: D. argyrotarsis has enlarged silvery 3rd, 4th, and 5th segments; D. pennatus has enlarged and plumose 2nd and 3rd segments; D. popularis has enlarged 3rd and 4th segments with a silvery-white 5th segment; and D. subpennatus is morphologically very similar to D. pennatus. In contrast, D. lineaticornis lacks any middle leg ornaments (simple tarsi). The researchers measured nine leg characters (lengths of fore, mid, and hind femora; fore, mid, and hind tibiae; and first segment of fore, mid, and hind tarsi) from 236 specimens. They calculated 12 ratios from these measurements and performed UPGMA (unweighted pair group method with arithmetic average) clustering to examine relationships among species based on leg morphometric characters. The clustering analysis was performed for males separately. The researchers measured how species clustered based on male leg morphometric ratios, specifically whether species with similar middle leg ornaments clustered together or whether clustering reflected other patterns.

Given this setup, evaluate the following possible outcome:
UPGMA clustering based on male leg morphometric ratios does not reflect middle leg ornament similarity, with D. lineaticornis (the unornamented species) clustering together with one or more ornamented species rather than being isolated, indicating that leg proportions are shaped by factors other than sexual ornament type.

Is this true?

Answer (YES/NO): YES